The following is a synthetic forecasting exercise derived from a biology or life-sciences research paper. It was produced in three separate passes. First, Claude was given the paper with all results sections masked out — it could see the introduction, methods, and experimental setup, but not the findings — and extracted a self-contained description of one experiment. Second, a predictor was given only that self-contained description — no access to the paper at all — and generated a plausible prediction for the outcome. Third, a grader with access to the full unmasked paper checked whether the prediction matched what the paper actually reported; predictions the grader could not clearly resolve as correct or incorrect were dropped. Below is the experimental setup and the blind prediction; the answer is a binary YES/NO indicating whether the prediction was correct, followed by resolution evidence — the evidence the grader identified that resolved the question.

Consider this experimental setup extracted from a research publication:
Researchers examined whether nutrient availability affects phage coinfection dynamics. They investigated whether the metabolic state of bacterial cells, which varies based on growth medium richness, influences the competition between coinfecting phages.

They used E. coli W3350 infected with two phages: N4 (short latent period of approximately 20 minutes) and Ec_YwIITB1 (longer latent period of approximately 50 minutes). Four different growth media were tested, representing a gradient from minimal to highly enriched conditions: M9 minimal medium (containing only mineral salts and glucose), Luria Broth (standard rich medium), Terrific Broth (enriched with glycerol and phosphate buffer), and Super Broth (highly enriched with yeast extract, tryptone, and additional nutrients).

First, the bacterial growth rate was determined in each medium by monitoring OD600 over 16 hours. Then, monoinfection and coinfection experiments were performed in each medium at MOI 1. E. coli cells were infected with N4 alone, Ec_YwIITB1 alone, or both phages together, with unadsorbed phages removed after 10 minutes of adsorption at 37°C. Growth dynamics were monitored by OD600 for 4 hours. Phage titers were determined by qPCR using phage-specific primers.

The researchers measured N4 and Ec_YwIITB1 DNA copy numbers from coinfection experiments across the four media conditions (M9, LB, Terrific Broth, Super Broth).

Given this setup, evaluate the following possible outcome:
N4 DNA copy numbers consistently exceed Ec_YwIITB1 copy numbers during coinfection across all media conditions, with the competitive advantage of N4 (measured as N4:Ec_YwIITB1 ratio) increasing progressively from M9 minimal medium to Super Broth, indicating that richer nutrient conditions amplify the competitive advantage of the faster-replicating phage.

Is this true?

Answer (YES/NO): NO